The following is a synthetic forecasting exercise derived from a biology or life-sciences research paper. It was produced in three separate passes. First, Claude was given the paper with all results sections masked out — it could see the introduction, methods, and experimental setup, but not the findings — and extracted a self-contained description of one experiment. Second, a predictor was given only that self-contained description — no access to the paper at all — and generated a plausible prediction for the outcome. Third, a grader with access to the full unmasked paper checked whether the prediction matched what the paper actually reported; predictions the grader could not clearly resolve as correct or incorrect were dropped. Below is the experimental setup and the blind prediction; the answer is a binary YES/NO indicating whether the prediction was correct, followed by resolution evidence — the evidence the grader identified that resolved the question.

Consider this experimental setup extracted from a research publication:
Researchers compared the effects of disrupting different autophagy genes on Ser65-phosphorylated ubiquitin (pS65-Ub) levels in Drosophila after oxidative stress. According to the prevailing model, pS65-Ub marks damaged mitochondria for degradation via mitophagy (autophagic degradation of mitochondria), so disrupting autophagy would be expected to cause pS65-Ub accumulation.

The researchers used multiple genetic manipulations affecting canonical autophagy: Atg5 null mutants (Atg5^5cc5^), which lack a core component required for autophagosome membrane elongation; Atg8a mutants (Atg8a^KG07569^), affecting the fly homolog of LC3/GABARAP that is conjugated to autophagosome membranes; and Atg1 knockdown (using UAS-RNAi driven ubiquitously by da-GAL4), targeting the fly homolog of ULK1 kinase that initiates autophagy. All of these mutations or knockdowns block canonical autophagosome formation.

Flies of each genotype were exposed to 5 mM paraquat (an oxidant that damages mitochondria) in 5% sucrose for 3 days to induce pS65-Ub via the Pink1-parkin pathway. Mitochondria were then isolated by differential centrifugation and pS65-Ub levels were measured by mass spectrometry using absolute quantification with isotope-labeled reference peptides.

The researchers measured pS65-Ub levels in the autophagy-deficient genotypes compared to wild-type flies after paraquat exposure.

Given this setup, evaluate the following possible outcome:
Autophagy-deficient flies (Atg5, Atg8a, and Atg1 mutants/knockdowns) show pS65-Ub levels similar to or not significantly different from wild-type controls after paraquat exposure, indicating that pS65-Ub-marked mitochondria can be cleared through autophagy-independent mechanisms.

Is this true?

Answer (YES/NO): NO